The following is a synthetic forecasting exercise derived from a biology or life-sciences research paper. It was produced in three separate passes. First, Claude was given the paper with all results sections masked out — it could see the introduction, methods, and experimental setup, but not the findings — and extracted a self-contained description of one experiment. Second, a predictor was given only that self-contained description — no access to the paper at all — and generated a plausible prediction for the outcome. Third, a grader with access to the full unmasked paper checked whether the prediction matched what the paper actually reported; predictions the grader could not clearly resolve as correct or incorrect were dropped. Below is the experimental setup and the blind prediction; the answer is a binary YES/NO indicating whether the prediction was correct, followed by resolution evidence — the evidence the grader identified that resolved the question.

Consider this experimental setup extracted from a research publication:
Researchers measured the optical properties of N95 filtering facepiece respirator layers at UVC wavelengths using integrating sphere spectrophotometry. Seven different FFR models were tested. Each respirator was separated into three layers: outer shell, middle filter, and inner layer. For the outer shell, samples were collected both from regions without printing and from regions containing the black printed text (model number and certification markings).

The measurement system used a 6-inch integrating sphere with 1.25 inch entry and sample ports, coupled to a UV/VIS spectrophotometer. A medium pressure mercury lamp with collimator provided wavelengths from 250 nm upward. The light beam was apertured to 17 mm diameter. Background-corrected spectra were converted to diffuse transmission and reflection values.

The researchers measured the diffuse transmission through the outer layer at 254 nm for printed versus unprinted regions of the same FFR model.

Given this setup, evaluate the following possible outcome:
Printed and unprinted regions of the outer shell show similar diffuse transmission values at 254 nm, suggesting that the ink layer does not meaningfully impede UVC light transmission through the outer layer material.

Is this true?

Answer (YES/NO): YES